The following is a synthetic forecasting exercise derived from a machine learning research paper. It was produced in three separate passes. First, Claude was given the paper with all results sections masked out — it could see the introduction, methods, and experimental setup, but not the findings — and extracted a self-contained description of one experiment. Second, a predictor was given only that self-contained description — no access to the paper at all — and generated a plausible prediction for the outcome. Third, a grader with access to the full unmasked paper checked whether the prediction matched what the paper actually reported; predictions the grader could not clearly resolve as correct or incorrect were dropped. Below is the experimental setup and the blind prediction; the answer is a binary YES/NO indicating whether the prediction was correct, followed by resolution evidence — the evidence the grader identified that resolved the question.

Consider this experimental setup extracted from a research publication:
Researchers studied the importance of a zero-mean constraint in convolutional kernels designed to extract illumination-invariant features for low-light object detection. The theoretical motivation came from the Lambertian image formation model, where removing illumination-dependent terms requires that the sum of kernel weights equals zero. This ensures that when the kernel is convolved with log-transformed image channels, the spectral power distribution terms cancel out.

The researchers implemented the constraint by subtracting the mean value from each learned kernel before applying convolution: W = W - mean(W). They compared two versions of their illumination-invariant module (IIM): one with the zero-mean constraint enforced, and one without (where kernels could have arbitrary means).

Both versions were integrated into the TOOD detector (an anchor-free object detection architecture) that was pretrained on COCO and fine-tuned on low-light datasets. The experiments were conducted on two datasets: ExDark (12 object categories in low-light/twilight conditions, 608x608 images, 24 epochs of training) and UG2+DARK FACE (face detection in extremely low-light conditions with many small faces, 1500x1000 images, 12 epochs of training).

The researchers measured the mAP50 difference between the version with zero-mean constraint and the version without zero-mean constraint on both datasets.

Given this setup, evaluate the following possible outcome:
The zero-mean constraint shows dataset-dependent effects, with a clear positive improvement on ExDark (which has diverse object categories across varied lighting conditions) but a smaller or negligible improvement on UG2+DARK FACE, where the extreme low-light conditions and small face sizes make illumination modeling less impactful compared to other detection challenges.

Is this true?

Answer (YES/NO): NO